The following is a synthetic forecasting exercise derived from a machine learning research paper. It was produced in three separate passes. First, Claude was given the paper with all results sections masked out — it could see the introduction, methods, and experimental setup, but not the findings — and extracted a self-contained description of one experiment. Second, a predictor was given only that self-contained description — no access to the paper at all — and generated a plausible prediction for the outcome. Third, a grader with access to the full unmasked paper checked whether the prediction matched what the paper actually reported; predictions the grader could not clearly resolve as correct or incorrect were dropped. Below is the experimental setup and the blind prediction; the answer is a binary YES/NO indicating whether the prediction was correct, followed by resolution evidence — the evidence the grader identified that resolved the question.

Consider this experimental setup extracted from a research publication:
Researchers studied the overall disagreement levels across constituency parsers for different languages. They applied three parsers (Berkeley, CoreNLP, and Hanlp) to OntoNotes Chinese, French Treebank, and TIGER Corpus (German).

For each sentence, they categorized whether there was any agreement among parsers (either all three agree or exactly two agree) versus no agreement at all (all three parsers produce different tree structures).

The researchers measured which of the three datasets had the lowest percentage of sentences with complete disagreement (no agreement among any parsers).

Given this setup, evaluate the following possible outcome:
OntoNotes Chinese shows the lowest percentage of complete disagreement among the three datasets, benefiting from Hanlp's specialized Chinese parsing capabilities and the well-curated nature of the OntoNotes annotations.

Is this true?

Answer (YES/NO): YES